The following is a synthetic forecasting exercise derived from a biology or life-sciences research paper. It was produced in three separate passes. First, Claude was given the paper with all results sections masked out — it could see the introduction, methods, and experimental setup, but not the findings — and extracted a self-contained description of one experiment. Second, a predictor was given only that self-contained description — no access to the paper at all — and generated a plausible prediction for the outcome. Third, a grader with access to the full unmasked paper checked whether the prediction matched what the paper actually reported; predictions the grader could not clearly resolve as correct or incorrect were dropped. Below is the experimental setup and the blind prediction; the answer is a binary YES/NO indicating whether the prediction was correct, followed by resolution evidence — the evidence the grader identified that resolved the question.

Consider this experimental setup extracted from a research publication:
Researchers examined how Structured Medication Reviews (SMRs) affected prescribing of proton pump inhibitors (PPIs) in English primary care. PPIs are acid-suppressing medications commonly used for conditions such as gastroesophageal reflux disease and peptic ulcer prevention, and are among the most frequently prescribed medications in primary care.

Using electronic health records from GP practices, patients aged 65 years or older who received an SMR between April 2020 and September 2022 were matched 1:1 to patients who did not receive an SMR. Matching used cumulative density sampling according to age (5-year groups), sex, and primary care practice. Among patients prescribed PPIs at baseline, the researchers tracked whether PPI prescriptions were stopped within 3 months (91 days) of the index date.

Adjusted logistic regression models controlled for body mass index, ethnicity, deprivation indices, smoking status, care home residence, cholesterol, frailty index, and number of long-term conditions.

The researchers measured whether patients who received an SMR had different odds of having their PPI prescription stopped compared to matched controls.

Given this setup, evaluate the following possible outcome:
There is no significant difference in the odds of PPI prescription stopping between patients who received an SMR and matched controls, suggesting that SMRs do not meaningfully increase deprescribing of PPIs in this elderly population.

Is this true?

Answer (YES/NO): NO